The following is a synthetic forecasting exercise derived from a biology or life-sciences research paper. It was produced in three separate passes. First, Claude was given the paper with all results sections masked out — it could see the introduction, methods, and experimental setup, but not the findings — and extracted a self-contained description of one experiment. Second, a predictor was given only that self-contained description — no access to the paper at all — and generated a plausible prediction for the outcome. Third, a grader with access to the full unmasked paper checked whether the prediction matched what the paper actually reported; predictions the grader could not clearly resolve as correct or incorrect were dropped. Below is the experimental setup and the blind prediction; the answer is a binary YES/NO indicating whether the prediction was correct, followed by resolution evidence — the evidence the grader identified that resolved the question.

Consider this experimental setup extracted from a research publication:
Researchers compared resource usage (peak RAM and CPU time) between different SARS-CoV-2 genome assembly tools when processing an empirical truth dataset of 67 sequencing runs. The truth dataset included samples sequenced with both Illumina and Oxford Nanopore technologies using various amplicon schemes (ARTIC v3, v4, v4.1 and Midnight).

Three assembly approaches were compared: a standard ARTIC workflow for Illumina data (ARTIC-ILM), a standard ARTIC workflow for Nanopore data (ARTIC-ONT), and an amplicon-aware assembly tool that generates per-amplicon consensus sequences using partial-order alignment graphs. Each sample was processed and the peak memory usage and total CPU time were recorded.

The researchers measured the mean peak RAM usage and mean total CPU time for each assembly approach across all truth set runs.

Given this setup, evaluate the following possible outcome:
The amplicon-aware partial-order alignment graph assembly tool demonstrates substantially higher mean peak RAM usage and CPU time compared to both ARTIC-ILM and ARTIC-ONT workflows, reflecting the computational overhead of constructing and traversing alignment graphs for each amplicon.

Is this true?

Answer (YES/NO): NO